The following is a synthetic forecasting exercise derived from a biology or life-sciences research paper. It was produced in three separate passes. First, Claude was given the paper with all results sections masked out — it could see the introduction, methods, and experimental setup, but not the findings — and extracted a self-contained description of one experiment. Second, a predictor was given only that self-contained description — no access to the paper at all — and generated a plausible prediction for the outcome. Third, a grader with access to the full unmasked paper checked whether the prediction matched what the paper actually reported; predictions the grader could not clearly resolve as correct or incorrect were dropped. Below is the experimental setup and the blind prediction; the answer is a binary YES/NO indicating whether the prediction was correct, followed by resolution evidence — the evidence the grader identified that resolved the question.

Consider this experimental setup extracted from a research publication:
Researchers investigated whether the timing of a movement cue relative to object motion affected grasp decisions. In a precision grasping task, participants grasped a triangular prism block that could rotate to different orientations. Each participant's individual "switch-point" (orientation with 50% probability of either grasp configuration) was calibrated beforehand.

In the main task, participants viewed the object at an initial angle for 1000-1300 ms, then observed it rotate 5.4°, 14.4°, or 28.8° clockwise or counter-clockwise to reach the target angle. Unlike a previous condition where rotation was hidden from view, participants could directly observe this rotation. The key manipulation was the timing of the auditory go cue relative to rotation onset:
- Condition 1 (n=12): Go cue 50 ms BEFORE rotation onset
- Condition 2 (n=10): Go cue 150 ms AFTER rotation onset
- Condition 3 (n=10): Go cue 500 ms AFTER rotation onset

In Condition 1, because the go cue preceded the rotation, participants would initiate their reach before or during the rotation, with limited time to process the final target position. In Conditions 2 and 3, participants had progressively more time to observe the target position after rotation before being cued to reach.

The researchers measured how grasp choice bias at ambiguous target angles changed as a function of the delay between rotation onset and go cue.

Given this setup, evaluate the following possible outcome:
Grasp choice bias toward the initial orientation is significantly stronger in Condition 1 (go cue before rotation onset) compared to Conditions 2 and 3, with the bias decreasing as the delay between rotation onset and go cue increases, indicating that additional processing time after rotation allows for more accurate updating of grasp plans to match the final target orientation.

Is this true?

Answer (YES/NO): NO